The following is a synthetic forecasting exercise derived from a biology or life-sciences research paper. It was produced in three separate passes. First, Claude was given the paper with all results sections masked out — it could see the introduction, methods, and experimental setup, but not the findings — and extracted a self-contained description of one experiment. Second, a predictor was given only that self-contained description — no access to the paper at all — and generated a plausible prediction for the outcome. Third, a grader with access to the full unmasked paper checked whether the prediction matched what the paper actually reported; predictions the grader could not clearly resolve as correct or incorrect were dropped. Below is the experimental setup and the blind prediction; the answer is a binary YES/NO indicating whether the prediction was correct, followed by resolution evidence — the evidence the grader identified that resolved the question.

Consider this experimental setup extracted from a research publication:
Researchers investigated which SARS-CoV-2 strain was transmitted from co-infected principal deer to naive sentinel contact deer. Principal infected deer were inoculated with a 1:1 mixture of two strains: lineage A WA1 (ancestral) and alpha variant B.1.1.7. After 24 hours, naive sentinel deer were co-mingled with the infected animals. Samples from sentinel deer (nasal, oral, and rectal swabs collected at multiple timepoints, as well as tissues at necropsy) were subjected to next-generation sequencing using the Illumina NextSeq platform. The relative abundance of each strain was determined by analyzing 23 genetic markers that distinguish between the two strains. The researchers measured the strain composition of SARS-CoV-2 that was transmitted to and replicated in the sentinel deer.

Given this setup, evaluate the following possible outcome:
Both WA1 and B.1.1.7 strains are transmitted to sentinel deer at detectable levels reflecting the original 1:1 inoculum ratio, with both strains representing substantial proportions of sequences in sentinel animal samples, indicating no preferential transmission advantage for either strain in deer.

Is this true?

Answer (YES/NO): NO